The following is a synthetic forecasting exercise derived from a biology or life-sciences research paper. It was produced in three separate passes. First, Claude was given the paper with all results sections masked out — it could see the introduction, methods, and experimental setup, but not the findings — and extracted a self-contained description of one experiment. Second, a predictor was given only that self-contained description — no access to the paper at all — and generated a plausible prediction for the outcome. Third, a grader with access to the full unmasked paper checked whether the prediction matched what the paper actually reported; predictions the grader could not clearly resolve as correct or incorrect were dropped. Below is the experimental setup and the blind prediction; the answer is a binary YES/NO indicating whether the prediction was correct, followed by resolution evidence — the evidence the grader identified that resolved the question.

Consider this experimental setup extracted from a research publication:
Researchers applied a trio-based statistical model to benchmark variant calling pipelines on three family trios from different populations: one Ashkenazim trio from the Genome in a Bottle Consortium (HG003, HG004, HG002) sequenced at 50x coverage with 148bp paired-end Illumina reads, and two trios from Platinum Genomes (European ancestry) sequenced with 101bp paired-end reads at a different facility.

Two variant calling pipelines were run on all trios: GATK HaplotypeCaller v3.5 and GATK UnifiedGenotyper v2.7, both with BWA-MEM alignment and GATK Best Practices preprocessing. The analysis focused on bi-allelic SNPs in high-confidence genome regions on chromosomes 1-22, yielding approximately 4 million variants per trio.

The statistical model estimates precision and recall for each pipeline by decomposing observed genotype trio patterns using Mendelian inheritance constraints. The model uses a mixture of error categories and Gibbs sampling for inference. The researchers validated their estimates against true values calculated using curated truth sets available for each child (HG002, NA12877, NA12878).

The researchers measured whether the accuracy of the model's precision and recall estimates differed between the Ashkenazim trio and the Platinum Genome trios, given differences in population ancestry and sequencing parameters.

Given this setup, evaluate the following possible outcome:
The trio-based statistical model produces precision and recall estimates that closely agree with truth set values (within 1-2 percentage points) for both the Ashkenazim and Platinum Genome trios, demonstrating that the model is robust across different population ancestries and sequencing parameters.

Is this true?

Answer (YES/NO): NO